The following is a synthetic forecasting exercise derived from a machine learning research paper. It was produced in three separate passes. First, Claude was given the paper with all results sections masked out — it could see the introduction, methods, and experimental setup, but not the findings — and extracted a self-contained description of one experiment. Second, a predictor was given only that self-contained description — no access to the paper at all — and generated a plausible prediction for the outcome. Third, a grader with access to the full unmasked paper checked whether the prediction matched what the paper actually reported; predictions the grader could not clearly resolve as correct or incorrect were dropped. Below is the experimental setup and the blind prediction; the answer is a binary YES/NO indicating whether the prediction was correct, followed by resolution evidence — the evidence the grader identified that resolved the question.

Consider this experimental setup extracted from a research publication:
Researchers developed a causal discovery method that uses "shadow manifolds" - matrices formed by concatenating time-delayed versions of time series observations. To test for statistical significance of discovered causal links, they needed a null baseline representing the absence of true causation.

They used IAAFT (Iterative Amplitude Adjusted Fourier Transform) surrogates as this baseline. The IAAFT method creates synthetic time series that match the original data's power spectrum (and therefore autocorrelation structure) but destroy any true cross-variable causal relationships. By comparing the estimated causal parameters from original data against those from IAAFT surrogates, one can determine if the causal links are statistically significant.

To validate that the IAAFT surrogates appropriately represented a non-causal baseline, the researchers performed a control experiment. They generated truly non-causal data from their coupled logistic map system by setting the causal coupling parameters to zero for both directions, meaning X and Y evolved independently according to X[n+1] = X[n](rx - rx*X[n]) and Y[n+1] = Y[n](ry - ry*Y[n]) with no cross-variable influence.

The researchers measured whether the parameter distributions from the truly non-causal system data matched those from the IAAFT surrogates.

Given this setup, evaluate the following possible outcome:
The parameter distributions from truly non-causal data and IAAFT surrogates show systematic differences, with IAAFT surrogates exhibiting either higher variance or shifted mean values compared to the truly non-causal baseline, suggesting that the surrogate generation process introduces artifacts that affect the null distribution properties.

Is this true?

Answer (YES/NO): NO